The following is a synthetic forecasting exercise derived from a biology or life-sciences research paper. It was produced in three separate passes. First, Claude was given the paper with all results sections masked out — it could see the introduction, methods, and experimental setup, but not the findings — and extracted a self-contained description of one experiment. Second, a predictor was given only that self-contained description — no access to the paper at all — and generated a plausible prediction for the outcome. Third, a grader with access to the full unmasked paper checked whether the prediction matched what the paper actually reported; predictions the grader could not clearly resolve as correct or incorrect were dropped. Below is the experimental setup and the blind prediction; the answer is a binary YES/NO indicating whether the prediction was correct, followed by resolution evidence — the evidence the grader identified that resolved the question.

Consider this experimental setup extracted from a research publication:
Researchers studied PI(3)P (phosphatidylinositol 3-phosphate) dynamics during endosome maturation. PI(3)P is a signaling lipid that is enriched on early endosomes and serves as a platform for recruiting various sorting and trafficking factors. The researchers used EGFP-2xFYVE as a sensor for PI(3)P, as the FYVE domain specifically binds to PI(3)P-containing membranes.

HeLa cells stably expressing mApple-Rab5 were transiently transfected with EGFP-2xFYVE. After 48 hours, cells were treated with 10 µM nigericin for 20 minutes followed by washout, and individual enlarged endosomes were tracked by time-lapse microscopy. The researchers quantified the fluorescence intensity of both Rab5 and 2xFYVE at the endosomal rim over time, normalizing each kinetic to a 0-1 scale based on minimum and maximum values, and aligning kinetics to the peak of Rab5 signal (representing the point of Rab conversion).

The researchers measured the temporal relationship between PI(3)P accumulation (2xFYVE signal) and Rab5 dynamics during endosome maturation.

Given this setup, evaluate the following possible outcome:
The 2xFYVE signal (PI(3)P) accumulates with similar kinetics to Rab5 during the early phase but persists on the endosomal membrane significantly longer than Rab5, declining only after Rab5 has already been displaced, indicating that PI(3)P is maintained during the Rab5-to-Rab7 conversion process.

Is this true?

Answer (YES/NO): NO